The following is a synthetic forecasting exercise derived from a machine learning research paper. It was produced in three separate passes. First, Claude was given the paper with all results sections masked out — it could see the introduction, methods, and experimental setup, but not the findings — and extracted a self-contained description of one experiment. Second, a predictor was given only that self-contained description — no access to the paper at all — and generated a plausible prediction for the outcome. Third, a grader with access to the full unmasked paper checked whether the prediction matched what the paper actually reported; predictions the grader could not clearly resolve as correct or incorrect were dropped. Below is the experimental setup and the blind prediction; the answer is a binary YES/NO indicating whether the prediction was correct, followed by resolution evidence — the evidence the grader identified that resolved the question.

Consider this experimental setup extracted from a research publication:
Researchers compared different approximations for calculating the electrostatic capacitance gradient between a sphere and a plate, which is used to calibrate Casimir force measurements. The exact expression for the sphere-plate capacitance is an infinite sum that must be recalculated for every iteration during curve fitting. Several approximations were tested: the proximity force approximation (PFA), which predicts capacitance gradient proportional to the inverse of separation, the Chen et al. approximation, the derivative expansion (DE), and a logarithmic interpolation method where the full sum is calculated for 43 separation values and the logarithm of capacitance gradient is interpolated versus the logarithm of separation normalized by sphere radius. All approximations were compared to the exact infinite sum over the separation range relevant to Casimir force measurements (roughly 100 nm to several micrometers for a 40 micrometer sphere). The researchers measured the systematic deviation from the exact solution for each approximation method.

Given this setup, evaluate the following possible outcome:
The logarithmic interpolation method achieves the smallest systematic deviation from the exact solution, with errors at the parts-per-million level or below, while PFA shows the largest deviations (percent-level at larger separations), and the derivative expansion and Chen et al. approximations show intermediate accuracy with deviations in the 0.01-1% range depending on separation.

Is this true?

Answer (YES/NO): NO